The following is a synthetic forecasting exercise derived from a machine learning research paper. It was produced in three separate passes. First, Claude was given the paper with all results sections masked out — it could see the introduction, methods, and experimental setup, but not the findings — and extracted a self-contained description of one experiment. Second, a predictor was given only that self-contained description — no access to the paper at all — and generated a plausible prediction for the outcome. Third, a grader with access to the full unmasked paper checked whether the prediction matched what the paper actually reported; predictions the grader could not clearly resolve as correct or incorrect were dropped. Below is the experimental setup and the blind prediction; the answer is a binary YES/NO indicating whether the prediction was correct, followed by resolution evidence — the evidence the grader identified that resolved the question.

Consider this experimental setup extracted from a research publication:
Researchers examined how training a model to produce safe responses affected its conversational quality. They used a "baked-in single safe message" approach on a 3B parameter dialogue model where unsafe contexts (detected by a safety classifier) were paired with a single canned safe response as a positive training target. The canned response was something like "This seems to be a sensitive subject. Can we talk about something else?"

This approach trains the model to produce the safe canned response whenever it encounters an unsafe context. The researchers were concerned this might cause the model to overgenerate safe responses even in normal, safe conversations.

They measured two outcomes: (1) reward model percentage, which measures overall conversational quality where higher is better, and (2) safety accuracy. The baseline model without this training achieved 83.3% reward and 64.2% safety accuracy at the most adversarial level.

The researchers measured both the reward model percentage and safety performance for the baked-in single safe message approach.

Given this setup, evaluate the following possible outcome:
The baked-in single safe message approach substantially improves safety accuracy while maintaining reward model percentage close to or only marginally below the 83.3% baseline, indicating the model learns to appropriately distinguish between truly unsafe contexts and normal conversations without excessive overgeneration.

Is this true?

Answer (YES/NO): NO